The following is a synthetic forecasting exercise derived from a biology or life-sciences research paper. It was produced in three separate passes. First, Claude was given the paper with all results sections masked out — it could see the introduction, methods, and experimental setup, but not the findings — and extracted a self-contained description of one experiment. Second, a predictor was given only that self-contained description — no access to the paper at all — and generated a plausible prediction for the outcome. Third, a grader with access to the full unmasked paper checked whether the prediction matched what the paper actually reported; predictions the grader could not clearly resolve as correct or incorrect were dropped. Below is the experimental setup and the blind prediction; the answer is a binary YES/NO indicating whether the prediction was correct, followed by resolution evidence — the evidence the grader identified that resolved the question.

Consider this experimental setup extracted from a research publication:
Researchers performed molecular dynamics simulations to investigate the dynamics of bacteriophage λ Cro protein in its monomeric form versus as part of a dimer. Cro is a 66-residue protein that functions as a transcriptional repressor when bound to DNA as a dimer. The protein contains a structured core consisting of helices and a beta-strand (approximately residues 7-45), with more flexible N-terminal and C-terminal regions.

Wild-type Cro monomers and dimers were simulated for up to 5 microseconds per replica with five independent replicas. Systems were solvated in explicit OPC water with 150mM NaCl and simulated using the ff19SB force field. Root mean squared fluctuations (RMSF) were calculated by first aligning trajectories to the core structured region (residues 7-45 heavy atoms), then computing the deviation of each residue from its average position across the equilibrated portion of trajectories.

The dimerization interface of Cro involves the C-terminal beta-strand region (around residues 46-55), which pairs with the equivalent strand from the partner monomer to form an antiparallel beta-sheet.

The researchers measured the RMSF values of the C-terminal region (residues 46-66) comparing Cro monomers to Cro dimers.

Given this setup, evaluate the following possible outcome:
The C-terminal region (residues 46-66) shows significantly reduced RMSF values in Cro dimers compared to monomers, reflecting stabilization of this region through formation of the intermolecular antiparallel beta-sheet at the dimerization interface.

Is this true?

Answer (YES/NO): YES